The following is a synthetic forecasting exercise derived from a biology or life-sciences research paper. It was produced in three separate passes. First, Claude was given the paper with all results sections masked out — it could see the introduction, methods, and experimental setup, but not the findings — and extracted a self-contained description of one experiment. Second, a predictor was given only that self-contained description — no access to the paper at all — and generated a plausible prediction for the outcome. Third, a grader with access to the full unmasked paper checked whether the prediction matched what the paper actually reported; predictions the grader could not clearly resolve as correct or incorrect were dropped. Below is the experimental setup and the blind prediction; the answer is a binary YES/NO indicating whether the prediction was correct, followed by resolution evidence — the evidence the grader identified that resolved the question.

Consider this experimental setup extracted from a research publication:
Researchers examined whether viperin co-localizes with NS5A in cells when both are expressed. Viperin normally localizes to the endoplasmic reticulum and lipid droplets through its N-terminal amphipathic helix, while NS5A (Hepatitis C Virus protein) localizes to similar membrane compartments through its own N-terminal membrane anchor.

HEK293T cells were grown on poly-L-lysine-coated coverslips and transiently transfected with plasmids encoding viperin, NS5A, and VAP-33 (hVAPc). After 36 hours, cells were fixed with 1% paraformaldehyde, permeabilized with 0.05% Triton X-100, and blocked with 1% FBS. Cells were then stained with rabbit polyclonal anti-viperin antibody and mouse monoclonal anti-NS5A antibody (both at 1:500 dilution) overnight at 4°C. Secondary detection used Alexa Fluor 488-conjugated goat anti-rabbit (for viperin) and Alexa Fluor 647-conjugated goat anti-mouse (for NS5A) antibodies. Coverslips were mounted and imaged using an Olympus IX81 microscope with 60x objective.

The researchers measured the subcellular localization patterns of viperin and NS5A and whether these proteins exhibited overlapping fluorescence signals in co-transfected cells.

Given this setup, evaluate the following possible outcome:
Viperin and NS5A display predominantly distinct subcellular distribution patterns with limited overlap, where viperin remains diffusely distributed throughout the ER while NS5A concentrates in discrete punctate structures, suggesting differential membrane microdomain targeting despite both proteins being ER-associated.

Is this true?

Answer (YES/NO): NO